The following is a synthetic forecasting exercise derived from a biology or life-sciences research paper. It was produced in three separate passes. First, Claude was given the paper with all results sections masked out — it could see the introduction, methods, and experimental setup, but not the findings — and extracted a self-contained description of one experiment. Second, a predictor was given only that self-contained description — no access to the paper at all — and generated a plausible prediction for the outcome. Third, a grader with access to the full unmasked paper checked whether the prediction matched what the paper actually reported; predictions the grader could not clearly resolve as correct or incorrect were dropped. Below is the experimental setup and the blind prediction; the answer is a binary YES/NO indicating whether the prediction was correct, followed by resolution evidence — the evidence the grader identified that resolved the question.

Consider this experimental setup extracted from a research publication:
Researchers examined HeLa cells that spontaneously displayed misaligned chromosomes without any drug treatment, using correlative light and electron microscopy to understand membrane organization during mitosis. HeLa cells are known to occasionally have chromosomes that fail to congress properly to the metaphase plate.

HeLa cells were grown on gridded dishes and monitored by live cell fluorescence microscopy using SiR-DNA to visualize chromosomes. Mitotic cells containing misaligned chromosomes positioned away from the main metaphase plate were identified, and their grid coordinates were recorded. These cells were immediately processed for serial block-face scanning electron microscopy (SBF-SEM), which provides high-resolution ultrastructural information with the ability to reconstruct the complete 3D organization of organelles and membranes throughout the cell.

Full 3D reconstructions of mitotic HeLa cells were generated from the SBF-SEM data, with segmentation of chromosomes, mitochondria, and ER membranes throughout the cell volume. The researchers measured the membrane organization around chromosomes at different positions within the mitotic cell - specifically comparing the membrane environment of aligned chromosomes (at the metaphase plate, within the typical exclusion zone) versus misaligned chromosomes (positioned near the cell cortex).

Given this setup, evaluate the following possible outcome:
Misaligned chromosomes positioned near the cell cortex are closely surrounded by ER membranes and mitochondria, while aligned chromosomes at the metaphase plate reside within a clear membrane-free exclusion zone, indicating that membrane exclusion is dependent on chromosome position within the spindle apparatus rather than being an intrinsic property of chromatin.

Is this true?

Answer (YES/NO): YES